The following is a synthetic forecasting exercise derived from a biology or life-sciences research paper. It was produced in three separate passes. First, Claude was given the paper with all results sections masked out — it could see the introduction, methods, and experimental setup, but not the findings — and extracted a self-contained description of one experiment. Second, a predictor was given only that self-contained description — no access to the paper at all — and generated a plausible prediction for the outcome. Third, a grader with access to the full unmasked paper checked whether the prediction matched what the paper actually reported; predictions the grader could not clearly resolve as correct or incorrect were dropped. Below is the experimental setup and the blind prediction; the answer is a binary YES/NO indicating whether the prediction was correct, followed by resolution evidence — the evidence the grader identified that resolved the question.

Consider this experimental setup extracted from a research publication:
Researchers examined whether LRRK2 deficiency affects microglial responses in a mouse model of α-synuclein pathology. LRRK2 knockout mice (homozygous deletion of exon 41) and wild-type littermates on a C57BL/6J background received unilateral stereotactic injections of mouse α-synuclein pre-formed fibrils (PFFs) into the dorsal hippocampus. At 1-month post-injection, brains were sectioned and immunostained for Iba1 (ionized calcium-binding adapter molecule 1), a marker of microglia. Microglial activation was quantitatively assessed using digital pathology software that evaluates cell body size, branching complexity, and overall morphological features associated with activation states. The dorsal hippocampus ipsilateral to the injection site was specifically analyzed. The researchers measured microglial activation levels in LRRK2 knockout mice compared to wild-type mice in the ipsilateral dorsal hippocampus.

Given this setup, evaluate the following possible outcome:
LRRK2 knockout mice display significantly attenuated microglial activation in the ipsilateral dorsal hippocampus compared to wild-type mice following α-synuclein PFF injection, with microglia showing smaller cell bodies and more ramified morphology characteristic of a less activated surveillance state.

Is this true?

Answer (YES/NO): NO